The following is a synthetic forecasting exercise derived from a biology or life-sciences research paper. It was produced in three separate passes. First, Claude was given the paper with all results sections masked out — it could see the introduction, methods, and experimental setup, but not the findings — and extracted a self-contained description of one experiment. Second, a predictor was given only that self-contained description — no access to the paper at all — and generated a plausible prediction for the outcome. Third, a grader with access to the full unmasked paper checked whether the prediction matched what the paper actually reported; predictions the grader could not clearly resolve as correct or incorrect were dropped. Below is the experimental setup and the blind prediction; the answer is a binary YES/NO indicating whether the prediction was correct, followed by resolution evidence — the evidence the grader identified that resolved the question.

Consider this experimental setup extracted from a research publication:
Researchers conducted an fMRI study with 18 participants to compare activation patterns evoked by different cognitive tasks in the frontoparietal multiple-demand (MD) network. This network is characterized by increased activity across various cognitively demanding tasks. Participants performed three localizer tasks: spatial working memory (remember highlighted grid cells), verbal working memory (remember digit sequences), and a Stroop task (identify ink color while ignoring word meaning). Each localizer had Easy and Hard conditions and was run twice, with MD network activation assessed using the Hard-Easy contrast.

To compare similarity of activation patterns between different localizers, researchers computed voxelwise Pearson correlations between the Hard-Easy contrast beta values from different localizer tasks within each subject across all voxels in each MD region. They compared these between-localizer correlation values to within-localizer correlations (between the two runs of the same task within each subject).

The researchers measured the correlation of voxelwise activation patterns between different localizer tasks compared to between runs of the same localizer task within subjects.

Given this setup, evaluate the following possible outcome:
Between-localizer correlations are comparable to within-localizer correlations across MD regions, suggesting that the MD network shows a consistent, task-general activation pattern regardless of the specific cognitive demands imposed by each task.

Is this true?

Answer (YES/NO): NO